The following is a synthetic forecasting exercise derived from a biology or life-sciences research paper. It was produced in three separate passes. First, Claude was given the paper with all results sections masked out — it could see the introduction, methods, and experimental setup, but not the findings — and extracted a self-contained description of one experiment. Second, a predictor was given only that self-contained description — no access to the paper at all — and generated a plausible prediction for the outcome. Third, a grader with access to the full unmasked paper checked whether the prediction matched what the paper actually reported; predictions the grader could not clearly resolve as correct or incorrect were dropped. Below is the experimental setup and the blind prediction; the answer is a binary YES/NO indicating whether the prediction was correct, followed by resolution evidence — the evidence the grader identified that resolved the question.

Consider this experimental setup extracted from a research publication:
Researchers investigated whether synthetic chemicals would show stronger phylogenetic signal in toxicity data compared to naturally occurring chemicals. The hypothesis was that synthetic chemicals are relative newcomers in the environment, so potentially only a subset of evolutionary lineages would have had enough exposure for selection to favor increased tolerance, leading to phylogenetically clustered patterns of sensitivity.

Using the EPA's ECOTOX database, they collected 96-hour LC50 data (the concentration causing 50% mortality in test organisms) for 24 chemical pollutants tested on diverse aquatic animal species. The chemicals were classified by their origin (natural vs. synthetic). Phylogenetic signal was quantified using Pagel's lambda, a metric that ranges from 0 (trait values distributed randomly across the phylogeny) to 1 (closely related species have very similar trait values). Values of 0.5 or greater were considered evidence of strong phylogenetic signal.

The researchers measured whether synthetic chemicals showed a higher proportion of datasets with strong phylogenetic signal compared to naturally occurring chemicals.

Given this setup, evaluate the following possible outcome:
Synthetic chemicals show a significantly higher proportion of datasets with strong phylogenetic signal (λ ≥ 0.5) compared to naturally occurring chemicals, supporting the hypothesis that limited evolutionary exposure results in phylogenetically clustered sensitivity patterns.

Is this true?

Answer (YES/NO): NO